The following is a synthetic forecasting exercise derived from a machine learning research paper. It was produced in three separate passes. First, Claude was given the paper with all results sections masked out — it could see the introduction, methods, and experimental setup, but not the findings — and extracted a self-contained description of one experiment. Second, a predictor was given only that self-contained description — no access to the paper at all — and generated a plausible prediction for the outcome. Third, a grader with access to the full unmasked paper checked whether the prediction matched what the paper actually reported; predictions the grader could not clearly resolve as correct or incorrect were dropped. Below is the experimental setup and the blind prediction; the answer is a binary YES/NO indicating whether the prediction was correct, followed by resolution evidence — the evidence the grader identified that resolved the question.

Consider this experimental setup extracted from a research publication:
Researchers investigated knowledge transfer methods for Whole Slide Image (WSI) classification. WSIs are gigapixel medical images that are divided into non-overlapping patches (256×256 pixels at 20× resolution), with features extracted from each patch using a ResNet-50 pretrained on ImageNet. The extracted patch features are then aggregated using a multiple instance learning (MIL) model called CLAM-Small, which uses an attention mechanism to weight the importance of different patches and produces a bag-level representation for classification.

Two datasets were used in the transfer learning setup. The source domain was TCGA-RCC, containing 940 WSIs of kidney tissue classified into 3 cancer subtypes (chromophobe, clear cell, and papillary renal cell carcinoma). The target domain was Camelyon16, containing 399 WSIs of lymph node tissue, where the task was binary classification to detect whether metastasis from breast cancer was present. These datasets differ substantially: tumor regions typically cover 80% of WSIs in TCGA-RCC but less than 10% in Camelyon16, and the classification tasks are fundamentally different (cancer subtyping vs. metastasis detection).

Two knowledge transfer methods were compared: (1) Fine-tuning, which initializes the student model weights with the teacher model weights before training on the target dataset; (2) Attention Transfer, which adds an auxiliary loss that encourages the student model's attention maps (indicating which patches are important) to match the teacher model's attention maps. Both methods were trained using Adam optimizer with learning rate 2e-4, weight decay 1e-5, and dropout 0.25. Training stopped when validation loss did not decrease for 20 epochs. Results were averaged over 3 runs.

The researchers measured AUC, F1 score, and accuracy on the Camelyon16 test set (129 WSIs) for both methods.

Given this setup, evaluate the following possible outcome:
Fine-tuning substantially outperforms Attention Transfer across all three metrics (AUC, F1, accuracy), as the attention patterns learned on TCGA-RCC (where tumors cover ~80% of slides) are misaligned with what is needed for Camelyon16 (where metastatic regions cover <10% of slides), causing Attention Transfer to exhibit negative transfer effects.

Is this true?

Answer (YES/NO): NO